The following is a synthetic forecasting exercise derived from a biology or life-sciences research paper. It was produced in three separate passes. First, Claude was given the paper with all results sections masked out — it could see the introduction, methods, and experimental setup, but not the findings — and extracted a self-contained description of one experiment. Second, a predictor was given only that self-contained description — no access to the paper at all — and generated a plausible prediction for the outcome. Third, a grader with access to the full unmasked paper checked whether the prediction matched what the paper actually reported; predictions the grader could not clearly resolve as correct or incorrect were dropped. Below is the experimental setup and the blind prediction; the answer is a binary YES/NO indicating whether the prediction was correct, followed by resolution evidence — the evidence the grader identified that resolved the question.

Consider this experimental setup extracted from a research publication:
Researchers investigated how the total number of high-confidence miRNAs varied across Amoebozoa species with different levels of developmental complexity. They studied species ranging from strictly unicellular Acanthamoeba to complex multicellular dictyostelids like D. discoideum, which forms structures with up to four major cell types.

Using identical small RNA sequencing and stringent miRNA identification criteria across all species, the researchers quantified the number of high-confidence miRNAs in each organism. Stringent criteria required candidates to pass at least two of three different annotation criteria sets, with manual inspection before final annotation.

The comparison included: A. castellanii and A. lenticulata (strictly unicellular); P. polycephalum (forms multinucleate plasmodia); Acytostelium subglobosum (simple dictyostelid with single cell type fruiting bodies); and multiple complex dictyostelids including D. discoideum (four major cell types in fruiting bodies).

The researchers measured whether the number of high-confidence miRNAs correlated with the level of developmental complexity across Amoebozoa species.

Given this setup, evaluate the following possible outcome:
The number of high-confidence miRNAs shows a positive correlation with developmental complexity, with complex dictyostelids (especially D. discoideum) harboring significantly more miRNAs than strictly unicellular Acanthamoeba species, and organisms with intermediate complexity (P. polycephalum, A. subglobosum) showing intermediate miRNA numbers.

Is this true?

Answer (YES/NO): NO